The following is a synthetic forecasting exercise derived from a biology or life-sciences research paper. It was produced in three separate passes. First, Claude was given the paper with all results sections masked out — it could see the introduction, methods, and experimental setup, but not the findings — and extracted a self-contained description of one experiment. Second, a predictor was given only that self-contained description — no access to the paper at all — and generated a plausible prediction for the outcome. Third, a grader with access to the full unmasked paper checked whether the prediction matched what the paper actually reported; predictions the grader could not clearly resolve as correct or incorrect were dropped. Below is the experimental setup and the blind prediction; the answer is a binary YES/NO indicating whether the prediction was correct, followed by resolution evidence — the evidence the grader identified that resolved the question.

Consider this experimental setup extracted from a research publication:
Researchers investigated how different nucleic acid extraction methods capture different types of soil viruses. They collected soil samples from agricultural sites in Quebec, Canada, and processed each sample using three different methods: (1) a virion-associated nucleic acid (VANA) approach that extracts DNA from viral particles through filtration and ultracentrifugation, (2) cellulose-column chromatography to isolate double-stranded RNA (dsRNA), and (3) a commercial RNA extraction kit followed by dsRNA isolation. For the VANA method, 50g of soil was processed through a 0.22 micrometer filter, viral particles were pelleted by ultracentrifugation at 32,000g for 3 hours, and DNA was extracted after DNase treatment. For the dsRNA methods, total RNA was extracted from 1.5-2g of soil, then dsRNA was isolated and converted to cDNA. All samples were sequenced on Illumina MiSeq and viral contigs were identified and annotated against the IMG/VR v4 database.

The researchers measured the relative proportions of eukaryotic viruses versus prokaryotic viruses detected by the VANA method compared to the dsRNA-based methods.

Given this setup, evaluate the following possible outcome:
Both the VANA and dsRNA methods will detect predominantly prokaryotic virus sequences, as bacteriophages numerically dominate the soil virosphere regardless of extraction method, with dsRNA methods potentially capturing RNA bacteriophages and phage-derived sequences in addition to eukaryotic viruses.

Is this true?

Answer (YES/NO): NO